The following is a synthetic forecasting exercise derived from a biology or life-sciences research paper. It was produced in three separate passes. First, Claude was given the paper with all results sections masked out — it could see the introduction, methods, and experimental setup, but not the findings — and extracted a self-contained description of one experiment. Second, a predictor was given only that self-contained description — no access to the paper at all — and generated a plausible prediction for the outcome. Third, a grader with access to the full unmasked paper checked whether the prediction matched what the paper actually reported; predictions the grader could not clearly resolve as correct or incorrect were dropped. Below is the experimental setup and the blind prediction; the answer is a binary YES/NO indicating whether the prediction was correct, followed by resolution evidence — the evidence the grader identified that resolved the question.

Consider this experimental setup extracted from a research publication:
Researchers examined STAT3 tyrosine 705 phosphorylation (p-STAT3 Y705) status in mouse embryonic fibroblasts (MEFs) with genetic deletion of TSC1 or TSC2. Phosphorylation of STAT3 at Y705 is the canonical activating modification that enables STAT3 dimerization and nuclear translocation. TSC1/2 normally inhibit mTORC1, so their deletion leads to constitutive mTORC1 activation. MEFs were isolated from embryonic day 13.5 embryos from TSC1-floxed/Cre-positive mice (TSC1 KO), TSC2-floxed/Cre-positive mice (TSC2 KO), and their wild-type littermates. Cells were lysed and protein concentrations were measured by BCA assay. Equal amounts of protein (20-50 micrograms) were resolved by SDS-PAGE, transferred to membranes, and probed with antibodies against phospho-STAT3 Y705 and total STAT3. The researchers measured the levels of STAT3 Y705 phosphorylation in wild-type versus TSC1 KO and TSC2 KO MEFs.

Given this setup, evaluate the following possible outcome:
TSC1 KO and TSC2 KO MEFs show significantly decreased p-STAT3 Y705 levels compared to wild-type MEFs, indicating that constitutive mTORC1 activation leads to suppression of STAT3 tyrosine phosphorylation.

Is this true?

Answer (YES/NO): NO